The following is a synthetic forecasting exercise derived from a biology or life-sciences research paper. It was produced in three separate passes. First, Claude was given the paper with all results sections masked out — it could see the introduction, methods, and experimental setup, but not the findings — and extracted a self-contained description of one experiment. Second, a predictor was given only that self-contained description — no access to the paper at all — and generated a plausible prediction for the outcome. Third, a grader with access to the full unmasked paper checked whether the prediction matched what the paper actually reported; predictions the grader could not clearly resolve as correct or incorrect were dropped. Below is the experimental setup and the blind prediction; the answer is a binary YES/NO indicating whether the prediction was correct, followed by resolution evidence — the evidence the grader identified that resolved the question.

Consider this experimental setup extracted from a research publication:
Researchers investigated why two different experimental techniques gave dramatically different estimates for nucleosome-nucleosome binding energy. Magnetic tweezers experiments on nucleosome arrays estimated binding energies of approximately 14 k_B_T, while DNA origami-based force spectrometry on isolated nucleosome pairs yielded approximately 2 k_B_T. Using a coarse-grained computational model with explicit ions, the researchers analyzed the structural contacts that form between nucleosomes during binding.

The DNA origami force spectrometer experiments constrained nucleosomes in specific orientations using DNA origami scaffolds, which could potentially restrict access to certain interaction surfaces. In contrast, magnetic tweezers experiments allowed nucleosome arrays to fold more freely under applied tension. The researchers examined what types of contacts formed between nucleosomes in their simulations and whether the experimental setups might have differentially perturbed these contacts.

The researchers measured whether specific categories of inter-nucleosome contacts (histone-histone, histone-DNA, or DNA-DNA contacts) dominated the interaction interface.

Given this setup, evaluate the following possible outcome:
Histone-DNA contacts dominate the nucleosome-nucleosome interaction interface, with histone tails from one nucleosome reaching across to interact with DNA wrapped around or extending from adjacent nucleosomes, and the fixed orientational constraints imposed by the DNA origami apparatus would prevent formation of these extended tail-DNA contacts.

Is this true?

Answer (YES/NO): YES